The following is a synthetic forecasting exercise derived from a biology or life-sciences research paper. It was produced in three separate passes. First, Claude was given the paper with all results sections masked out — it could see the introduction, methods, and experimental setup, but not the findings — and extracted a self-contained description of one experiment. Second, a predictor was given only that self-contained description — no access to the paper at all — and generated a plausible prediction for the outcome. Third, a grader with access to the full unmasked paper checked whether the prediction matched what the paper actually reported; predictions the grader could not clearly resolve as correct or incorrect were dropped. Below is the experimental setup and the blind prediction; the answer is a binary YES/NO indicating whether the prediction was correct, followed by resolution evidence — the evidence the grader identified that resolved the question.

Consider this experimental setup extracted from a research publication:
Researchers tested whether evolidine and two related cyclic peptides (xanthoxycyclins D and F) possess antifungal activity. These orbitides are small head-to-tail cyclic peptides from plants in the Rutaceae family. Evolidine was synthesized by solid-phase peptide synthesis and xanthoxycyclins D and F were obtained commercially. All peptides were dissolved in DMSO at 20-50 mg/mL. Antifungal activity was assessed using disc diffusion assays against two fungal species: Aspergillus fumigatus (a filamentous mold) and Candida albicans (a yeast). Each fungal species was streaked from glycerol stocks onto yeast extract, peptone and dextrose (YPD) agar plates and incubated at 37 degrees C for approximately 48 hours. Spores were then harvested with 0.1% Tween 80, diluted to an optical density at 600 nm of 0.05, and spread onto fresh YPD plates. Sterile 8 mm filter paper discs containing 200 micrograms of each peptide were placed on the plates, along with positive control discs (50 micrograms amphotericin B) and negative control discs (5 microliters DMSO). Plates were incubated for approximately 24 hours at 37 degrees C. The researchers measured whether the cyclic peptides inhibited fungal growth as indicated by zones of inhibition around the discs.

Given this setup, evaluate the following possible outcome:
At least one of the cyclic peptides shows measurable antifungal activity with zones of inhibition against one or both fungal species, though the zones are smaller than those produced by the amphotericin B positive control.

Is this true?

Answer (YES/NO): NO